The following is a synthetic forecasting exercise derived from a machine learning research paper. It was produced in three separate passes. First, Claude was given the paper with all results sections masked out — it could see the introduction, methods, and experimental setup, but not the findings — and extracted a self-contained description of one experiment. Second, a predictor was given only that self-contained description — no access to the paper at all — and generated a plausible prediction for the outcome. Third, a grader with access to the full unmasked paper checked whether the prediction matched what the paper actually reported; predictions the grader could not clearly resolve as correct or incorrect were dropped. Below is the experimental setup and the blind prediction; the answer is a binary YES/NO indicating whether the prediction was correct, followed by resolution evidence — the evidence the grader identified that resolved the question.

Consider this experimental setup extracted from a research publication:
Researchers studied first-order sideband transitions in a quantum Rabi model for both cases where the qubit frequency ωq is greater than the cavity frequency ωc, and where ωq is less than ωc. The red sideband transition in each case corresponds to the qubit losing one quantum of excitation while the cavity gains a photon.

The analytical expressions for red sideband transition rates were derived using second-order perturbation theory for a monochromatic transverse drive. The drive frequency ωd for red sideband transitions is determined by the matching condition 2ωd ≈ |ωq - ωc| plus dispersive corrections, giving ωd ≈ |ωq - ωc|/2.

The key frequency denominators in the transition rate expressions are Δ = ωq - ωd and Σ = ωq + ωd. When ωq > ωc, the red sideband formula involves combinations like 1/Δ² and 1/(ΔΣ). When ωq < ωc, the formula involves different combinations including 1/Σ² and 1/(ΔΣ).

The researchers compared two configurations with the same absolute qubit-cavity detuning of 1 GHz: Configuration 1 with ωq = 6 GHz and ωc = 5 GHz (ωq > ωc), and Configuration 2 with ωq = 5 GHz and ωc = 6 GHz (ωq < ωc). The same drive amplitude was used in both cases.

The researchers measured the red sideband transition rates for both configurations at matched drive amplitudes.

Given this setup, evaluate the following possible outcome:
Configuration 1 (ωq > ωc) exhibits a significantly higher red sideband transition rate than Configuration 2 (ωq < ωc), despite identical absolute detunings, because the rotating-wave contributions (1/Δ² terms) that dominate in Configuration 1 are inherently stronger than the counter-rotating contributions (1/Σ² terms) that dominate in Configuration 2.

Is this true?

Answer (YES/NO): NO